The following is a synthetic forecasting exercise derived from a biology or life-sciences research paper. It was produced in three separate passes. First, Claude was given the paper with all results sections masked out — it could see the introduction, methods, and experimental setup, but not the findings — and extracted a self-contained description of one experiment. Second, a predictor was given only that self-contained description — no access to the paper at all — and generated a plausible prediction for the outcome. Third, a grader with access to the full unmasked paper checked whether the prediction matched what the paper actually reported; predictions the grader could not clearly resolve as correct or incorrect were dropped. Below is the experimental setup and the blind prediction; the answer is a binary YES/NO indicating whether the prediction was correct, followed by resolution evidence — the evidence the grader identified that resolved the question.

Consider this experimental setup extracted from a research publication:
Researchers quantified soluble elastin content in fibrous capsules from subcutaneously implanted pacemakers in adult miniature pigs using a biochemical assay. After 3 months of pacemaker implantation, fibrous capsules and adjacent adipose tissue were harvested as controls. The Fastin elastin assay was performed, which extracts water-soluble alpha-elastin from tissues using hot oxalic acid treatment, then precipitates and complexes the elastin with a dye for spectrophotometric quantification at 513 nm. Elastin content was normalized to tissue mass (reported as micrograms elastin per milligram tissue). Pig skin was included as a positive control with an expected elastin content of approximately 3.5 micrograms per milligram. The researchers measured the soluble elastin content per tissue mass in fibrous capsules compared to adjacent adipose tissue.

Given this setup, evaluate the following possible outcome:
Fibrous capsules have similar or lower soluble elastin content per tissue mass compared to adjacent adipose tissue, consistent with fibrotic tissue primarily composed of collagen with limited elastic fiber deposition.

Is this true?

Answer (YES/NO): NO